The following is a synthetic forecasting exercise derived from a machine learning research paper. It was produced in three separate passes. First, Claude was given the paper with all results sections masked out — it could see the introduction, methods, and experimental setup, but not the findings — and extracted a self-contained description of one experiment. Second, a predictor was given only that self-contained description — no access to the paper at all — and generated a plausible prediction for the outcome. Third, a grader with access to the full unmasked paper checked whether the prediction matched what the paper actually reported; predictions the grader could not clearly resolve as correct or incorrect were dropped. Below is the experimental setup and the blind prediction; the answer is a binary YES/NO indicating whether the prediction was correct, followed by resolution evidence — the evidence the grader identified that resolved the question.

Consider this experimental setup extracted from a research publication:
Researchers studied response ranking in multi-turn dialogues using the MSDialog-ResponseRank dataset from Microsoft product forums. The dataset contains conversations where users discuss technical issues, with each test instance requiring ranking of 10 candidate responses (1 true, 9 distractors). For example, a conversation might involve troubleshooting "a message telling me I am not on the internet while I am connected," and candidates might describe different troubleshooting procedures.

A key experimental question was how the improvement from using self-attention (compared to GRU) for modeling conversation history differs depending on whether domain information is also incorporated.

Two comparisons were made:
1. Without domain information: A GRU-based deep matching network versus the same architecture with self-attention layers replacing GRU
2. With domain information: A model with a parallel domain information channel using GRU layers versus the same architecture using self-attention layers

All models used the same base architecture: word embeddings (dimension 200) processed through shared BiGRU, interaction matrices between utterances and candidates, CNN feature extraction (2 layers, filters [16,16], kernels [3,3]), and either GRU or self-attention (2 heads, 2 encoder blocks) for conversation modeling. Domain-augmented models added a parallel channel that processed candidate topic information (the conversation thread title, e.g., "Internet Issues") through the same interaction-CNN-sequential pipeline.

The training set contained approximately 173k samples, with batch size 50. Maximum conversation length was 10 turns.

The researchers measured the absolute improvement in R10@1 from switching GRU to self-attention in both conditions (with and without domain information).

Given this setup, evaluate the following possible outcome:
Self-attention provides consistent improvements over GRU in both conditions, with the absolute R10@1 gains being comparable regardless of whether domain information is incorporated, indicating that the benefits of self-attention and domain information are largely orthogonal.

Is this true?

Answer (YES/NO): NO